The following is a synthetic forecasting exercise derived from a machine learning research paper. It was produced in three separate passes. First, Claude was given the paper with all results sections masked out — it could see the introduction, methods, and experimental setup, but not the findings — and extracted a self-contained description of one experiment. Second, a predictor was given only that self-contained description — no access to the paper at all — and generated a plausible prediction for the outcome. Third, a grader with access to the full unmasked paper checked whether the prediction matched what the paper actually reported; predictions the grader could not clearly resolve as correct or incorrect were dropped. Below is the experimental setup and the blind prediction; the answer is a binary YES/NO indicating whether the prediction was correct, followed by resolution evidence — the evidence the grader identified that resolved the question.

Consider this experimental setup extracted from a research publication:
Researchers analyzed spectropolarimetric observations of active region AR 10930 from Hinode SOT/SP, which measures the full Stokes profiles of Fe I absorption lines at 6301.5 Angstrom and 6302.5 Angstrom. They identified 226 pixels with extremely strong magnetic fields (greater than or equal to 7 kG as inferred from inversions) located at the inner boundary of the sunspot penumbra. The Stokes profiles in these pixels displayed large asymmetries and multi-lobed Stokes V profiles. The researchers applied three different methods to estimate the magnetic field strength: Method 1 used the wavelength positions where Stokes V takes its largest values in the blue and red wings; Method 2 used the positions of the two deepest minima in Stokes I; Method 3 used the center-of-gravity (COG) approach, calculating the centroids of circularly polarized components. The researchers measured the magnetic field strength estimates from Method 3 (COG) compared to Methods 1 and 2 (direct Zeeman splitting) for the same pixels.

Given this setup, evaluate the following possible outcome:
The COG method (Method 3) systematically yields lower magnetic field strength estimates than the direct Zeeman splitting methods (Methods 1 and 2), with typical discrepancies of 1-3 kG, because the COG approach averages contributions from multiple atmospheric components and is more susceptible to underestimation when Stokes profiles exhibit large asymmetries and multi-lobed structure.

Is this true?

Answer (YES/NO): NO